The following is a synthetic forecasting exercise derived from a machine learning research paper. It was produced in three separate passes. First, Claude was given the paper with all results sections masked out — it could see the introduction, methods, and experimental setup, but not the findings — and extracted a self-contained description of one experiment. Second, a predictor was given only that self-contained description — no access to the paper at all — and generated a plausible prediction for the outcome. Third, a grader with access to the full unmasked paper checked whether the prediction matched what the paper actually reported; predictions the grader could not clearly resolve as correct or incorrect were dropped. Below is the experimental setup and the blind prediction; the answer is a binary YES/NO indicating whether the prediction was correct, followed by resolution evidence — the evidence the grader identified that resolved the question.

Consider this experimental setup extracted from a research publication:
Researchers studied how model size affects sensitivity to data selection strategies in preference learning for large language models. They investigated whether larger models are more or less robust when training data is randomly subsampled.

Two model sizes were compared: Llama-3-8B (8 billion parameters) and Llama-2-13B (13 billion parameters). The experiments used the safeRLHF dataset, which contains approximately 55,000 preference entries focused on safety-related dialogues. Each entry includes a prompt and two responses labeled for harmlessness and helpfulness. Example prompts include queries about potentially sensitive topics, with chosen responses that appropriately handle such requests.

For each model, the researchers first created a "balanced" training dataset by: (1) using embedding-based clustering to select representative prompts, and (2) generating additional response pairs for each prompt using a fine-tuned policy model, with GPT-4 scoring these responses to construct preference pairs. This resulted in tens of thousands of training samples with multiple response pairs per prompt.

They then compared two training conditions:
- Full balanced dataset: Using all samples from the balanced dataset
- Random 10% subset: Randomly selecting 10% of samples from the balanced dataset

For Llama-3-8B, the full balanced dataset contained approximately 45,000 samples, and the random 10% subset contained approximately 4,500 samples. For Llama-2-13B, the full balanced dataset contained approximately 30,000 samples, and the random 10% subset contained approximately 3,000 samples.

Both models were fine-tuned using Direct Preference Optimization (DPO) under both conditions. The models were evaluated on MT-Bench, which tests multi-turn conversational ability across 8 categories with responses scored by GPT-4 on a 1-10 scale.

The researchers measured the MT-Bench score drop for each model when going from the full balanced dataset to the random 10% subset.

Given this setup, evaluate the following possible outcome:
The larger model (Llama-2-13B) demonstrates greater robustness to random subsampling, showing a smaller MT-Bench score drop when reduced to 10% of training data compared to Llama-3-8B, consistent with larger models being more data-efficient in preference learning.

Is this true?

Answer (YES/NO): NO